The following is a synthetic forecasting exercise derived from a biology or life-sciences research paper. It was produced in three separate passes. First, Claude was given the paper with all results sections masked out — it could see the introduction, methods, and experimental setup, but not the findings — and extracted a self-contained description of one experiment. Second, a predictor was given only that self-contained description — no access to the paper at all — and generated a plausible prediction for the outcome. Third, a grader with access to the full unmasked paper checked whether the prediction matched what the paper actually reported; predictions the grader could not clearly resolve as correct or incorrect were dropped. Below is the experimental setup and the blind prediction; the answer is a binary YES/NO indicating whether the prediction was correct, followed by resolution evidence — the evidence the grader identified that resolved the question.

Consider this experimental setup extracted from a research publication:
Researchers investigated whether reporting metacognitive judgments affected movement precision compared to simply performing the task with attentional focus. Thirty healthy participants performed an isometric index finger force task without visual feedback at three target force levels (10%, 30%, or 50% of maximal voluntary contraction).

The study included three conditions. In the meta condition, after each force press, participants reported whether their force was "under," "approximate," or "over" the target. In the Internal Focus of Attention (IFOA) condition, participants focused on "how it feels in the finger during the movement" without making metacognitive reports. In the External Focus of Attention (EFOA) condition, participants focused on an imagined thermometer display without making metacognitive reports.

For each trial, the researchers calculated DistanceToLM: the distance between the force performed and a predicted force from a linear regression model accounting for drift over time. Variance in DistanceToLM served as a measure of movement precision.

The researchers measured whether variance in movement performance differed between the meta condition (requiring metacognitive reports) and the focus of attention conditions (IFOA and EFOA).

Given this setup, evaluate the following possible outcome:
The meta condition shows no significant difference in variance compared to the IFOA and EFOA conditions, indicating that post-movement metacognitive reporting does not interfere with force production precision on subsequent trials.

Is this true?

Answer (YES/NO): NO